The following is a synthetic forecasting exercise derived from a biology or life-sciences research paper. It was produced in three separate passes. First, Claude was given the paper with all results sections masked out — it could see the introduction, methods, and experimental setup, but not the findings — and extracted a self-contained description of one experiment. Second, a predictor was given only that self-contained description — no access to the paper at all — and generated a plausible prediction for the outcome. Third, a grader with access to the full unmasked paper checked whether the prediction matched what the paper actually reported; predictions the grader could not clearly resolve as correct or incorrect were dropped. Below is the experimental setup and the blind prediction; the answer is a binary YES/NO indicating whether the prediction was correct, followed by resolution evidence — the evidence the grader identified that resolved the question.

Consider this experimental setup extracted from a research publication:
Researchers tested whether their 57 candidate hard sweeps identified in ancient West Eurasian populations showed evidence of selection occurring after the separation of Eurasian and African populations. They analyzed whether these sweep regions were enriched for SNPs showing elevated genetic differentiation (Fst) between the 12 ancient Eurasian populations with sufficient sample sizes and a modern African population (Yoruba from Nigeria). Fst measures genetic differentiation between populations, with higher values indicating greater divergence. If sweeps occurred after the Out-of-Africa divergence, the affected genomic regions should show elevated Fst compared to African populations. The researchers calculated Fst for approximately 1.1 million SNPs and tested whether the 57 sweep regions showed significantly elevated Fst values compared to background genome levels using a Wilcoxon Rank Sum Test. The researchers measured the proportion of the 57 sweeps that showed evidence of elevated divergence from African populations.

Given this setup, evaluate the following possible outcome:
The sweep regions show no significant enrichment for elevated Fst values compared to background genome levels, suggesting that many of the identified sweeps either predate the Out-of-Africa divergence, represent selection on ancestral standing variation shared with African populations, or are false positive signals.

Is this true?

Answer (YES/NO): NO